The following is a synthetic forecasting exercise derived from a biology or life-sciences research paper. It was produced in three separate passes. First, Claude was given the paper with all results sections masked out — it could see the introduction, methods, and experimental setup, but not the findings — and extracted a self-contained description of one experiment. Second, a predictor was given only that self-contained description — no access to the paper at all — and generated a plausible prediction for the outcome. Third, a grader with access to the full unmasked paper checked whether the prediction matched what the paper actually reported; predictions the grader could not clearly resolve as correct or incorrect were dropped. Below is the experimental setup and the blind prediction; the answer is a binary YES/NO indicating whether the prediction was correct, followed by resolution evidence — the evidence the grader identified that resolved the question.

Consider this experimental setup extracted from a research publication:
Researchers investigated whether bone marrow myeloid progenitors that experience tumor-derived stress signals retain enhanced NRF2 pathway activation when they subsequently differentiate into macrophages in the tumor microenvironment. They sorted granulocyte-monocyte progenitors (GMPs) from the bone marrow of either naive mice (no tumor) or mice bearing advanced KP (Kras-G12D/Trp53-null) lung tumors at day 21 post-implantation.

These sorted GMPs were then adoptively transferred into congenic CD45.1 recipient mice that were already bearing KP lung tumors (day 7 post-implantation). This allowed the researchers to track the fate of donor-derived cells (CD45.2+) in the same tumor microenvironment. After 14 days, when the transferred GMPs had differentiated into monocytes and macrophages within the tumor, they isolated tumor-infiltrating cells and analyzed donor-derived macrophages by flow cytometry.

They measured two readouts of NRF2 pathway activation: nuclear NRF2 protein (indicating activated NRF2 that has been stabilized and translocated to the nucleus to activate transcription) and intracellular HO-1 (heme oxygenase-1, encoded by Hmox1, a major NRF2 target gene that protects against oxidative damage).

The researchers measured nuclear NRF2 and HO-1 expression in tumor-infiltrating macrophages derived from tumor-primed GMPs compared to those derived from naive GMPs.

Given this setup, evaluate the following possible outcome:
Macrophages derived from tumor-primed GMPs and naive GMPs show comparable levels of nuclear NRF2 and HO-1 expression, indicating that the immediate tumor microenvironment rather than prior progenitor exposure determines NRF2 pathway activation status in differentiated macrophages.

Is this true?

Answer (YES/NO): NO